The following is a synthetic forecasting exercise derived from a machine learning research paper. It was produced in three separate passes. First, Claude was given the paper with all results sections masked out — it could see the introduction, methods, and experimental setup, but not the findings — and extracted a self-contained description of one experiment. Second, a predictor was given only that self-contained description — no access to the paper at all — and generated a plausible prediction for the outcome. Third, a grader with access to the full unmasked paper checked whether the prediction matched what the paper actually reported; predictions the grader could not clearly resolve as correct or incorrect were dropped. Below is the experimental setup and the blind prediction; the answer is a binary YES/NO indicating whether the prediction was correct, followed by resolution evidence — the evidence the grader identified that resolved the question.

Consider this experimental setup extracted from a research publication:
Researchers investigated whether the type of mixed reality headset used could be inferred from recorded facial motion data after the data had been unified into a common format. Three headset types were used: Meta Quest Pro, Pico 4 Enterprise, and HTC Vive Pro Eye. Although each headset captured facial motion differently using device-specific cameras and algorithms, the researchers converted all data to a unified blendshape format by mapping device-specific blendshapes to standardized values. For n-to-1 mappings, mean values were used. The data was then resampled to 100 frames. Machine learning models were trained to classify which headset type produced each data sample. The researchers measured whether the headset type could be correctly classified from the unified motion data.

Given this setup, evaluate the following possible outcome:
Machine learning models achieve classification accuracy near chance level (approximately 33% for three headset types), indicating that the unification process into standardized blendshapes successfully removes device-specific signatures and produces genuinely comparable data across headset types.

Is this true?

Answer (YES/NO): NO